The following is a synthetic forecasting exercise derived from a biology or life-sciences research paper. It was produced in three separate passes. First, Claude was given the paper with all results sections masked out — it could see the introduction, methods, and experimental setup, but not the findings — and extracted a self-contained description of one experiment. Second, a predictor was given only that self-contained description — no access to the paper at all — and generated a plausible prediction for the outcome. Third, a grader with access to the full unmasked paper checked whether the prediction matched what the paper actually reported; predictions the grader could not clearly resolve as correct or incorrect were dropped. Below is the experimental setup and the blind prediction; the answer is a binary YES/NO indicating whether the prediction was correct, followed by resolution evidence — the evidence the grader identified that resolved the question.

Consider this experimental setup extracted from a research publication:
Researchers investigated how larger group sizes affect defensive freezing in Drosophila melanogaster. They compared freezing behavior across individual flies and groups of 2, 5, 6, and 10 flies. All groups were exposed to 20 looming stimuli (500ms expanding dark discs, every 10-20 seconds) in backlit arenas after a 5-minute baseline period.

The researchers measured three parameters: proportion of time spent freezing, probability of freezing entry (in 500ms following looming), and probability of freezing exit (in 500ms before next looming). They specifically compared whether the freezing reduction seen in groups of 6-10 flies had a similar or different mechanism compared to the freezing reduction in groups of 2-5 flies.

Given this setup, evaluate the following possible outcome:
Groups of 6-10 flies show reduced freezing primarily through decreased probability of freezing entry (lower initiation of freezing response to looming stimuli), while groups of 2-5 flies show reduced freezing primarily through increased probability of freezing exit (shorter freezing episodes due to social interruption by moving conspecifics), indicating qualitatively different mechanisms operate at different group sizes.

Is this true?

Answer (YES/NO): NO